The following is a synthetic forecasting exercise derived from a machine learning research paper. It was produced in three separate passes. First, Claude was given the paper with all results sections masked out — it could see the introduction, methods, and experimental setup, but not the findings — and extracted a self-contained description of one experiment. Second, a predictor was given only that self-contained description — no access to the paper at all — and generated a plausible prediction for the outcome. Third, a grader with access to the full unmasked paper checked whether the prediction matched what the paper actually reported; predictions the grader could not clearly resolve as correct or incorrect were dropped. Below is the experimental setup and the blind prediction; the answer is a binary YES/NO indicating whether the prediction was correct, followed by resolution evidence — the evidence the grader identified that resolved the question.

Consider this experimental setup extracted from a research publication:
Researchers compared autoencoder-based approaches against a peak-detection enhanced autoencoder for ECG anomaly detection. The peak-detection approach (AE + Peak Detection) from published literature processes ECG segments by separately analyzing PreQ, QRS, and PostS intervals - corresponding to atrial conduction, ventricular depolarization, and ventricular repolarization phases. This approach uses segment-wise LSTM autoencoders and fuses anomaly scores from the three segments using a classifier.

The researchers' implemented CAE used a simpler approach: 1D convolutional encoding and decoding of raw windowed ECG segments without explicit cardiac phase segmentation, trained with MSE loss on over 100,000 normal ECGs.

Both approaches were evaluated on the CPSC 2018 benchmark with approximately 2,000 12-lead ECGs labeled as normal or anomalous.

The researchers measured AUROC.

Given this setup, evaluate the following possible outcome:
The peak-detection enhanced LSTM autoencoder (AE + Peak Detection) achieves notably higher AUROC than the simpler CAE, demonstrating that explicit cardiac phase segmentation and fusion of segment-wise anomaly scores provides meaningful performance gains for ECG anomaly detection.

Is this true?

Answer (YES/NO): NO